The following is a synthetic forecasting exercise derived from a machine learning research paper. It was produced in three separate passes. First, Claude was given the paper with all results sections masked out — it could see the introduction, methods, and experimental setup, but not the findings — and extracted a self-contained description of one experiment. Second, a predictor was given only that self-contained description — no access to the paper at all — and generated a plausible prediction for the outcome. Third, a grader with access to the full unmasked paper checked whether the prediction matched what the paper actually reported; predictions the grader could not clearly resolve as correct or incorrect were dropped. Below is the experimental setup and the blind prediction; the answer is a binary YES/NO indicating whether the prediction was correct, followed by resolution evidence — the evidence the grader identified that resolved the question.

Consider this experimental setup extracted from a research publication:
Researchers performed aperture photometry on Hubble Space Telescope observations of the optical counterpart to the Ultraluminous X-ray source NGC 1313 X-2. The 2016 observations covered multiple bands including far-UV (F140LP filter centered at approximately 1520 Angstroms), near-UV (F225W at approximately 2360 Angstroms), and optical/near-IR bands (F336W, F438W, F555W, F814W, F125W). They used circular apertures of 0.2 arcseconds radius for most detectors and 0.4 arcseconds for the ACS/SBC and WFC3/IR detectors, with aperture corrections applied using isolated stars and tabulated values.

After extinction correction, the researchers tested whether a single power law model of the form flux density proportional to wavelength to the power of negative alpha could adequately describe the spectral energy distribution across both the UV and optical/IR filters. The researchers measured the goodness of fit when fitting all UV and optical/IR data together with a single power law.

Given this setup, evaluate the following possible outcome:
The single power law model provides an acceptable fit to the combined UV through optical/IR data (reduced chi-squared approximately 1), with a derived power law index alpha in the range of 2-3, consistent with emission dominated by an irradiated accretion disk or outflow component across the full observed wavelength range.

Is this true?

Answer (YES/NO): NO